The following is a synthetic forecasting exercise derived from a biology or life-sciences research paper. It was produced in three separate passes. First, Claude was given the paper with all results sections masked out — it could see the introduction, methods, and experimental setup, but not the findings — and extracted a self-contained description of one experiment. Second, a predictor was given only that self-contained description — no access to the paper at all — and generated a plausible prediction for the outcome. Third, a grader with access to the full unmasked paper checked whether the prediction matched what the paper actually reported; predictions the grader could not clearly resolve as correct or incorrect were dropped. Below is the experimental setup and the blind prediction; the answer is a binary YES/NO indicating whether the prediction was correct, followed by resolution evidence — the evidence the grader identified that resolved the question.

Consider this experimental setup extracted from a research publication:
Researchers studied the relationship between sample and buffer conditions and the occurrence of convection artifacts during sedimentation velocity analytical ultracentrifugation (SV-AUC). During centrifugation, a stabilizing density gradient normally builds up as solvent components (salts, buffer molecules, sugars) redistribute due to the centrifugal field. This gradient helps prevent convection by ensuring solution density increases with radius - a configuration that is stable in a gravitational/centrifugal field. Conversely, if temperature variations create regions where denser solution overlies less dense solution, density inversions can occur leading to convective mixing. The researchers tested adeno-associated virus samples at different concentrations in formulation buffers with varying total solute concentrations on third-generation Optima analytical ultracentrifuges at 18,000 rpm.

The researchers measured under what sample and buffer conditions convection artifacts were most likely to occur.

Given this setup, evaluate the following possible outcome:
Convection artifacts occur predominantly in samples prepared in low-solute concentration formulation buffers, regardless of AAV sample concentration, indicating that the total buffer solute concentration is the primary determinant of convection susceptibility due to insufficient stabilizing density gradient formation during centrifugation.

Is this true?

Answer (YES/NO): NO